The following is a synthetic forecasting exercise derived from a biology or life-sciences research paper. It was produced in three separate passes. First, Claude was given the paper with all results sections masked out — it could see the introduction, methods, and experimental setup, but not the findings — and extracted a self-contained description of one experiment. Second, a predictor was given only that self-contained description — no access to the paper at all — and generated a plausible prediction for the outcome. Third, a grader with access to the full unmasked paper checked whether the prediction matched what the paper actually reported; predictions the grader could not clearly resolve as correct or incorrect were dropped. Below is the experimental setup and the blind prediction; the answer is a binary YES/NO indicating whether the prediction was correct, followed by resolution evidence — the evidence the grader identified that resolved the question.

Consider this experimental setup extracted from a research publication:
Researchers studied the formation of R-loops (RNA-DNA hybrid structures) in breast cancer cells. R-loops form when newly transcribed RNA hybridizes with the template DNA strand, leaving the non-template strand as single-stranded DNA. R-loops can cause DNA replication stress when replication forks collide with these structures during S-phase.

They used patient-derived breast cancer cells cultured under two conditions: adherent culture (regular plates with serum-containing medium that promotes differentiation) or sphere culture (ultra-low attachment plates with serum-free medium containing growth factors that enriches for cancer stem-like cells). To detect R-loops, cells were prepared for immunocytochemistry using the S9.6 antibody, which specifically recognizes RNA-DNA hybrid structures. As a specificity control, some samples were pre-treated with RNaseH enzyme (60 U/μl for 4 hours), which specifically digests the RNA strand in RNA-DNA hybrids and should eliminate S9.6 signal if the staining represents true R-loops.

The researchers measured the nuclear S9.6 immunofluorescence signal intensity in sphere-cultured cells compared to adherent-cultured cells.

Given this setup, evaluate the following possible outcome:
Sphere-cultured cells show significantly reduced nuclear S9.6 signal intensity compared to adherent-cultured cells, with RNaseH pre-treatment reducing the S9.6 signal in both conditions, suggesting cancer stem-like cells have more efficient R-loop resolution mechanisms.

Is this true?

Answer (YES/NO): NO